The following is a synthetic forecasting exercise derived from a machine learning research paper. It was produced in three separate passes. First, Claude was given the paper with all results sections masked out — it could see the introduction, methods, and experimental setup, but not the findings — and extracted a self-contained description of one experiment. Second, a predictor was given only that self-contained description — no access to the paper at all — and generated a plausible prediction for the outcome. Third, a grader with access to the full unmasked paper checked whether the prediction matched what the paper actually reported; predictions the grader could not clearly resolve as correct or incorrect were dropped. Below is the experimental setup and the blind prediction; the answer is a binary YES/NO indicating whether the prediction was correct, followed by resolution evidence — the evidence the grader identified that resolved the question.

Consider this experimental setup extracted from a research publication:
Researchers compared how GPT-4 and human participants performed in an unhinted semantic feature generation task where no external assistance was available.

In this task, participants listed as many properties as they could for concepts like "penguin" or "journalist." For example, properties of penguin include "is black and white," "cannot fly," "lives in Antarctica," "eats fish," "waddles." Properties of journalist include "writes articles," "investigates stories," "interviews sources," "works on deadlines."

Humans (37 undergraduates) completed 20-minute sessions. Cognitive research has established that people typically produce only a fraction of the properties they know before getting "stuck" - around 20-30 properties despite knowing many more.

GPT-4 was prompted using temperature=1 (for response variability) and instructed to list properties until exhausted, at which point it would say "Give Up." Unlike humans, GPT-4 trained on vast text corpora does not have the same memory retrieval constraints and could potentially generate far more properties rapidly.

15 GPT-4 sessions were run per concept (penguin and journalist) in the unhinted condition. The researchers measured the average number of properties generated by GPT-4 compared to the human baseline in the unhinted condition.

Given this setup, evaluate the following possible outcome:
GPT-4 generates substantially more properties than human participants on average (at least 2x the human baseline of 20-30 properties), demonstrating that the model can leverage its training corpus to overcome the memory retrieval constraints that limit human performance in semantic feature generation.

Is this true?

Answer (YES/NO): NO